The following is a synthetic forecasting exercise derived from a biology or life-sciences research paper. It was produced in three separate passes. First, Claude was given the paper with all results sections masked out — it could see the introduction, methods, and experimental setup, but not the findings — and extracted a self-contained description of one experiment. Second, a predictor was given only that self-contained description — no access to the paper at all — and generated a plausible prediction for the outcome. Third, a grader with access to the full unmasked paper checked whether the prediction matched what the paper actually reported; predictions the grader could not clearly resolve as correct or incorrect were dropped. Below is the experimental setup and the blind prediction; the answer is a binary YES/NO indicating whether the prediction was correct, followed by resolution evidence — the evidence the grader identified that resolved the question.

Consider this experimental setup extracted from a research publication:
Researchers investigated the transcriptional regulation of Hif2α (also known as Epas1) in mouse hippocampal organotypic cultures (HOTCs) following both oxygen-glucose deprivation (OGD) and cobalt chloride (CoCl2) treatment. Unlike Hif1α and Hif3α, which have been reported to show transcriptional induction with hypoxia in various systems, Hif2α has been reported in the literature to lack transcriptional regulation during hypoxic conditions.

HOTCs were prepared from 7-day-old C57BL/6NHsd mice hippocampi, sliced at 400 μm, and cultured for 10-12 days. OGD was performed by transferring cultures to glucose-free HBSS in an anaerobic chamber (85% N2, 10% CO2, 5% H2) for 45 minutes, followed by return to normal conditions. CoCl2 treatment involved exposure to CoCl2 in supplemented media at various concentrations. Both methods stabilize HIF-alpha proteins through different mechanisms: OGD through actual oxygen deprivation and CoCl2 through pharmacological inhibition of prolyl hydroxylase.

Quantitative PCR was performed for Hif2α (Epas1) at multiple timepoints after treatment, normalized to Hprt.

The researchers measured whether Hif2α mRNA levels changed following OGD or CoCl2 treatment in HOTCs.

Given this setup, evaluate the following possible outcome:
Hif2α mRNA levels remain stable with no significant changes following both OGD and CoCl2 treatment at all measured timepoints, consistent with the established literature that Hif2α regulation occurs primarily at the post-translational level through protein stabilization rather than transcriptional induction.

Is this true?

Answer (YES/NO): YES